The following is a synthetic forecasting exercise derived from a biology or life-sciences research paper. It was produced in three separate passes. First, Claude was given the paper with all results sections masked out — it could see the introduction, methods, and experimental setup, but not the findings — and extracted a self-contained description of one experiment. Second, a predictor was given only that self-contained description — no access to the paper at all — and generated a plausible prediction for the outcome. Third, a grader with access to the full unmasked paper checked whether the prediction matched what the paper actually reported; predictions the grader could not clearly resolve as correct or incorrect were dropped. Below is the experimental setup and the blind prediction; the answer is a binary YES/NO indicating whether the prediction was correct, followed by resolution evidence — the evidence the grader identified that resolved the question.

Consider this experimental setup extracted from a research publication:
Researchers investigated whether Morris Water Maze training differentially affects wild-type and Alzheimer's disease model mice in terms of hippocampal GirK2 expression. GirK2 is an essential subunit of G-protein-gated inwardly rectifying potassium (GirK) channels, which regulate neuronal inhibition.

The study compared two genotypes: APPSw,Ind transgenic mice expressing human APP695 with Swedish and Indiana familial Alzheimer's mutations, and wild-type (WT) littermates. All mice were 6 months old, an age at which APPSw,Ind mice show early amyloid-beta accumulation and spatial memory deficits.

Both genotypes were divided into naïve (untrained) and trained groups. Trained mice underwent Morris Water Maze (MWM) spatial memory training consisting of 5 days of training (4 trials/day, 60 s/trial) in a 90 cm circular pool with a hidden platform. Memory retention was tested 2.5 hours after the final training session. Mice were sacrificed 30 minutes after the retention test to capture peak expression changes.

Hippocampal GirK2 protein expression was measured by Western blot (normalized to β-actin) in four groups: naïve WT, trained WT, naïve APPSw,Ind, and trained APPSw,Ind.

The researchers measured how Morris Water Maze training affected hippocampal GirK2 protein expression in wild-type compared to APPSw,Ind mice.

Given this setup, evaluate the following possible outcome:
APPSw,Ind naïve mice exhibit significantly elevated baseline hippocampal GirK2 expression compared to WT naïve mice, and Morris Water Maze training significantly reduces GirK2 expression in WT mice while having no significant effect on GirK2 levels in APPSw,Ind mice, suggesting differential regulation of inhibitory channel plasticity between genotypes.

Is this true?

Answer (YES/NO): NO